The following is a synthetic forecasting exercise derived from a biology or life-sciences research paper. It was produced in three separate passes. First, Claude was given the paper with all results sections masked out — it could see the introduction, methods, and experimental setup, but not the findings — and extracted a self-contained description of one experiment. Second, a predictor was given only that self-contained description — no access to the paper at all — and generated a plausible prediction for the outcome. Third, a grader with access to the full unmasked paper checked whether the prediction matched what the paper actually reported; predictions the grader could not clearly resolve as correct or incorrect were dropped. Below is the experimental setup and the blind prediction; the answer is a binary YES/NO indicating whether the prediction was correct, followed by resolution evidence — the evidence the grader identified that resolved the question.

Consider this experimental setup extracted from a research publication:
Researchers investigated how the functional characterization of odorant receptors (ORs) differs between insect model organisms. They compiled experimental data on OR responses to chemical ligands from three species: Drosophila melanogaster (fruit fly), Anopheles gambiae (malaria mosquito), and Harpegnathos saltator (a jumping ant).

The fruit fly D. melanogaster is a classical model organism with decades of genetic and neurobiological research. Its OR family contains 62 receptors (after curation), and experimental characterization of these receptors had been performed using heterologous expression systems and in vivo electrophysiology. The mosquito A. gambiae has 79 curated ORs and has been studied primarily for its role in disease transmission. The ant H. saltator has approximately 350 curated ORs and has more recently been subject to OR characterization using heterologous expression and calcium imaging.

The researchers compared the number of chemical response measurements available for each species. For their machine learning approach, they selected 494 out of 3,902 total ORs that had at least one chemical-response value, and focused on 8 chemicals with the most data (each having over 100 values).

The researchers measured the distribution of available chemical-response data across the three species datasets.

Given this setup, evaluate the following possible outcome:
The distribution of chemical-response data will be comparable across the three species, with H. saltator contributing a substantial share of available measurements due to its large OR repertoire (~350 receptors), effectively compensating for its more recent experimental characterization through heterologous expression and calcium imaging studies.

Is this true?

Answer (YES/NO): NO